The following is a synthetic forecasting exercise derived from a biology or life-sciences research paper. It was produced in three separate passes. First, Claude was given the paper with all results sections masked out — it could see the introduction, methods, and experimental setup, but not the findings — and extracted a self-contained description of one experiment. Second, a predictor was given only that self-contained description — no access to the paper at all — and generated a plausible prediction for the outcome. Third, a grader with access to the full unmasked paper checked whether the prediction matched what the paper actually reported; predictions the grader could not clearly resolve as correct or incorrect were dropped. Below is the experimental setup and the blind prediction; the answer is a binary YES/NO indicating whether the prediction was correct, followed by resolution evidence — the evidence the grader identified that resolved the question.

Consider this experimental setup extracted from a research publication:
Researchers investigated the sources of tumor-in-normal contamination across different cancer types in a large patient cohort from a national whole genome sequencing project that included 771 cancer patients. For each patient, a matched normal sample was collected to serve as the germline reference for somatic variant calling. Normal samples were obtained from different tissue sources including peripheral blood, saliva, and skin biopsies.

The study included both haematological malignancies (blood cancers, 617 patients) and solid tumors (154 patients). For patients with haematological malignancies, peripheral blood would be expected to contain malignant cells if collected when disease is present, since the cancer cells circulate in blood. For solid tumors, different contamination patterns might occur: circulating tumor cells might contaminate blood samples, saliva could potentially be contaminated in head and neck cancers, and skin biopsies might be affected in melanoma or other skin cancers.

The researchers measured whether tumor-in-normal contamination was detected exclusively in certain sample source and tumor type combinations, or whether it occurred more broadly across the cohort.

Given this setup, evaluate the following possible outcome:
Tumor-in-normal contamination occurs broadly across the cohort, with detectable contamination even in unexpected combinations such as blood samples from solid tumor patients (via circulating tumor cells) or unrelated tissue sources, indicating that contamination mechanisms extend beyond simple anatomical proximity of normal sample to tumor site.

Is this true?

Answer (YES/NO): NO